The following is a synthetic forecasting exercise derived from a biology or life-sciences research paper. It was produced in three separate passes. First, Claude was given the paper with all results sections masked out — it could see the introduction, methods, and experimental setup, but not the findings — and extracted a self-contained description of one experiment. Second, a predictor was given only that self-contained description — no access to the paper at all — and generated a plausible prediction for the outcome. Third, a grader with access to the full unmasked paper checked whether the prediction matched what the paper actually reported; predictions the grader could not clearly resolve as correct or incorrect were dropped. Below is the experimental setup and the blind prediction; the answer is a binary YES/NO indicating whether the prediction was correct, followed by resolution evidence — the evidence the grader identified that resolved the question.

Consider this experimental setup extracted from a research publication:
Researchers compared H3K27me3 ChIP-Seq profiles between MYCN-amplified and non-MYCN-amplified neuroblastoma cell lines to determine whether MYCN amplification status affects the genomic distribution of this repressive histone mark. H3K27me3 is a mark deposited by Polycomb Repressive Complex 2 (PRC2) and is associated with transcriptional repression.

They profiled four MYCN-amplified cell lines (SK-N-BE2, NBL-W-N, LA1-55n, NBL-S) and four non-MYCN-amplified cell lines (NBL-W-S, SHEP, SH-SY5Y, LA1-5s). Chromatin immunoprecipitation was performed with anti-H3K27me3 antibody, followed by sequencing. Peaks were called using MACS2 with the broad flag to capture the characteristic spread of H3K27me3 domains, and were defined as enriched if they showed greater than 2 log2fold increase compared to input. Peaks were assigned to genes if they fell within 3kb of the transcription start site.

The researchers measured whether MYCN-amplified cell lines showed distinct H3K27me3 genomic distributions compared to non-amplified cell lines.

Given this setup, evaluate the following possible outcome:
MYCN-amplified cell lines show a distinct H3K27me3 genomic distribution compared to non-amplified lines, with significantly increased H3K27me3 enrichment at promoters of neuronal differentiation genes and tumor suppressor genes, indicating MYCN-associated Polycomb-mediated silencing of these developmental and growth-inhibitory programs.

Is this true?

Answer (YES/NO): NO